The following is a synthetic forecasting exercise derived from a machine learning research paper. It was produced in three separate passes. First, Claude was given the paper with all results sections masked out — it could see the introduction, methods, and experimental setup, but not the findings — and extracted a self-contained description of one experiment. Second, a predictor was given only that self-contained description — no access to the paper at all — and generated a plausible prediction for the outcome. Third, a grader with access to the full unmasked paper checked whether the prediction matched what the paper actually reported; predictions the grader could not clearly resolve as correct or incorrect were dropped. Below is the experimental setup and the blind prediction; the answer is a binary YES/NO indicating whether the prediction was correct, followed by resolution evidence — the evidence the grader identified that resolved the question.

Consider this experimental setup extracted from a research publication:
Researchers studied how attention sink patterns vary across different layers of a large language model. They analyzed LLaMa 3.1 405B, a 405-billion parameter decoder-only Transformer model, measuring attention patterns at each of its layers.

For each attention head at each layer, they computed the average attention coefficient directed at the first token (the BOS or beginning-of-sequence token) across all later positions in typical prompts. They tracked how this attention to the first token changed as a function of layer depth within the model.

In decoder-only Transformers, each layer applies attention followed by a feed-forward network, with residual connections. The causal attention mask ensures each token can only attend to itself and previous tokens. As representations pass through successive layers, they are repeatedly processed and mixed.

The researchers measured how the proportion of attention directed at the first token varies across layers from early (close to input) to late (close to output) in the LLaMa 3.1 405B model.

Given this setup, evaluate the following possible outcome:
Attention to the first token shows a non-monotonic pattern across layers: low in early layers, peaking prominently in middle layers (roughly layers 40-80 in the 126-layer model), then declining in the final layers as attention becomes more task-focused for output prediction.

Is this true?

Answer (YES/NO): NO